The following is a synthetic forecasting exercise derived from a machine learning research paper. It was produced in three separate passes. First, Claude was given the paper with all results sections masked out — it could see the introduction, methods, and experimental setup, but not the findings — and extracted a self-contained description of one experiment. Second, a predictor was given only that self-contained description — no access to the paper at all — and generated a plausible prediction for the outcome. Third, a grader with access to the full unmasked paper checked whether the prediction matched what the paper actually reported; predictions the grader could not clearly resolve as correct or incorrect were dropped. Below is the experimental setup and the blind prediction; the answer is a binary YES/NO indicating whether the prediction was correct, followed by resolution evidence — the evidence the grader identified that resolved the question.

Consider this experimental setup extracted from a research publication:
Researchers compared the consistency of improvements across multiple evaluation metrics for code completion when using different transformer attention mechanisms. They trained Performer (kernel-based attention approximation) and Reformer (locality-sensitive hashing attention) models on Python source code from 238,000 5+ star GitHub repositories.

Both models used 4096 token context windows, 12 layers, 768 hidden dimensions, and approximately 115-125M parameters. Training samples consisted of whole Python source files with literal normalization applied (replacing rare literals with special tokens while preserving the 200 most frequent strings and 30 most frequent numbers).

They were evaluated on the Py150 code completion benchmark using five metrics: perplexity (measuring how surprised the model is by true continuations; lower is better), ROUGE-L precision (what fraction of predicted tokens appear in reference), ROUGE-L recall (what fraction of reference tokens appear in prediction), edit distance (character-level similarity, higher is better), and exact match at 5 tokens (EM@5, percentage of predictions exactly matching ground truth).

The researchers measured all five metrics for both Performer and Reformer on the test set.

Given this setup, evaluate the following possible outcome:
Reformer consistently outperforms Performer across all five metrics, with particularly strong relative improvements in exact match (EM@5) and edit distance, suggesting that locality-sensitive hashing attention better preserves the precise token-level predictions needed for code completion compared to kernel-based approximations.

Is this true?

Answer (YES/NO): NO